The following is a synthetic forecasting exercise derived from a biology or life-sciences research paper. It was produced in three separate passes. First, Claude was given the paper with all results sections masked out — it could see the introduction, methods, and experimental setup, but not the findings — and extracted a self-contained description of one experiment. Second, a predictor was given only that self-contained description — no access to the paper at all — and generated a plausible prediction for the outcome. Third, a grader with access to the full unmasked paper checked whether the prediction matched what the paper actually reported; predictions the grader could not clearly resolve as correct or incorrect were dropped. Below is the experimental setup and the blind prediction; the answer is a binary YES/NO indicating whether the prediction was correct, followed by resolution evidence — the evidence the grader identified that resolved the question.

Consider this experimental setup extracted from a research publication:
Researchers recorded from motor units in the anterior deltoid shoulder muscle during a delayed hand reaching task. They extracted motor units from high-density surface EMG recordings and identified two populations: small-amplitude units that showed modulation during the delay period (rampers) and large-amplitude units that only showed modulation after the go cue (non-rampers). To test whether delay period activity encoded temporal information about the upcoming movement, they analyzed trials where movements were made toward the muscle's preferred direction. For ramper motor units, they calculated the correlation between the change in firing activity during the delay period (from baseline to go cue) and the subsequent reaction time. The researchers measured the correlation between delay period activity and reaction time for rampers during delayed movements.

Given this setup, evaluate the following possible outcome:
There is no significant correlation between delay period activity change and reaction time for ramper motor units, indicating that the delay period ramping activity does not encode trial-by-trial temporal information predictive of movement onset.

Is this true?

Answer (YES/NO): NO